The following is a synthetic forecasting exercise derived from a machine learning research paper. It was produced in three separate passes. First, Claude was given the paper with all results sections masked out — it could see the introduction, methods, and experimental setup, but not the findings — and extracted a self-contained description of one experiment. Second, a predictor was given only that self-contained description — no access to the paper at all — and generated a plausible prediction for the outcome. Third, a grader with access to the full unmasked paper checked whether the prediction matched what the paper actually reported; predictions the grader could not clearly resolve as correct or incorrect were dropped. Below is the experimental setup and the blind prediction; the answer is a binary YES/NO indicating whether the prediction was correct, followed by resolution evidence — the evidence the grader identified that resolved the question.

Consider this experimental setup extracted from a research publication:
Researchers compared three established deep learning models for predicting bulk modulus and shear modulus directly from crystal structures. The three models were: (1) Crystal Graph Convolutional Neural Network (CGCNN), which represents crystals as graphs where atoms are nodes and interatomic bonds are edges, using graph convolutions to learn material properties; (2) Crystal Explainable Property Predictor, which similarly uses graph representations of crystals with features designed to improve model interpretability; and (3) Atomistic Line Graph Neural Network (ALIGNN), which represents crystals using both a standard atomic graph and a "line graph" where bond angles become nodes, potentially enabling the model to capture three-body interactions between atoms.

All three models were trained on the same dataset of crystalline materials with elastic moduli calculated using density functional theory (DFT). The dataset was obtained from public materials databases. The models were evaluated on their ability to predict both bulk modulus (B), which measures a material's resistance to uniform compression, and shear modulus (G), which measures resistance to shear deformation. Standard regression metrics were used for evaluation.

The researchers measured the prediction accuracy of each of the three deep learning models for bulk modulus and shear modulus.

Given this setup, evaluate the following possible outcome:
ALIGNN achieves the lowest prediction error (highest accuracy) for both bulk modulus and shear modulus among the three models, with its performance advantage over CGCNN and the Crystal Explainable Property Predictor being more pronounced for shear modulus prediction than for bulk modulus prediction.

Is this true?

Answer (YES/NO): NO